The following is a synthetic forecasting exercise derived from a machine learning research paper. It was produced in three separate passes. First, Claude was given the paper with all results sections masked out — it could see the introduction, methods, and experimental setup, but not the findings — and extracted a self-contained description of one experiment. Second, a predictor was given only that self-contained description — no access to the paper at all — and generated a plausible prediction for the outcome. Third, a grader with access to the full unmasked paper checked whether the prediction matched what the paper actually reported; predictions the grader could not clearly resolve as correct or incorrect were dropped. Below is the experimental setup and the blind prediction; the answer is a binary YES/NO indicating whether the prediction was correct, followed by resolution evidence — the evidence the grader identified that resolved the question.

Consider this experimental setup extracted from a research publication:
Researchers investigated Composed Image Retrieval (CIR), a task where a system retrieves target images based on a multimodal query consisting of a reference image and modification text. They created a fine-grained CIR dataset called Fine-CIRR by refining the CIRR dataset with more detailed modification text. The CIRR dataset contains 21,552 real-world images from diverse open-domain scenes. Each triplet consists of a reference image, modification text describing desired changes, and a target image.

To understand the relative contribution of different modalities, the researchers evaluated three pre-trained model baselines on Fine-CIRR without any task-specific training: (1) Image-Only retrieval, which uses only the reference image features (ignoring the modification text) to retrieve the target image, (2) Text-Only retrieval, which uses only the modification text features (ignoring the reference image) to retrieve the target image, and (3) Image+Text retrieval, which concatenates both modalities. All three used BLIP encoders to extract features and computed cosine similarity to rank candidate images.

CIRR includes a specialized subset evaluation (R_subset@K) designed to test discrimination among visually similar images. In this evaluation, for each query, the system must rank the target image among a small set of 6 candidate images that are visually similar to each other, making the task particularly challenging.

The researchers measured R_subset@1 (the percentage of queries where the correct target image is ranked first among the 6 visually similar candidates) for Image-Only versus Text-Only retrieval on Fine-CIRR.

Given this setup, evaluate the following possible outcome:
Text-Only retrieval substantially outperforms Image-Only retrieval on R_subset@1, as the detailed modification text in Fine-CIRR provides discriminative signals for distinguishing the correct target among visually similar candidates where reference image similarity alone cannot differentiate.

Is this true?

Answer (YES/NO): YES